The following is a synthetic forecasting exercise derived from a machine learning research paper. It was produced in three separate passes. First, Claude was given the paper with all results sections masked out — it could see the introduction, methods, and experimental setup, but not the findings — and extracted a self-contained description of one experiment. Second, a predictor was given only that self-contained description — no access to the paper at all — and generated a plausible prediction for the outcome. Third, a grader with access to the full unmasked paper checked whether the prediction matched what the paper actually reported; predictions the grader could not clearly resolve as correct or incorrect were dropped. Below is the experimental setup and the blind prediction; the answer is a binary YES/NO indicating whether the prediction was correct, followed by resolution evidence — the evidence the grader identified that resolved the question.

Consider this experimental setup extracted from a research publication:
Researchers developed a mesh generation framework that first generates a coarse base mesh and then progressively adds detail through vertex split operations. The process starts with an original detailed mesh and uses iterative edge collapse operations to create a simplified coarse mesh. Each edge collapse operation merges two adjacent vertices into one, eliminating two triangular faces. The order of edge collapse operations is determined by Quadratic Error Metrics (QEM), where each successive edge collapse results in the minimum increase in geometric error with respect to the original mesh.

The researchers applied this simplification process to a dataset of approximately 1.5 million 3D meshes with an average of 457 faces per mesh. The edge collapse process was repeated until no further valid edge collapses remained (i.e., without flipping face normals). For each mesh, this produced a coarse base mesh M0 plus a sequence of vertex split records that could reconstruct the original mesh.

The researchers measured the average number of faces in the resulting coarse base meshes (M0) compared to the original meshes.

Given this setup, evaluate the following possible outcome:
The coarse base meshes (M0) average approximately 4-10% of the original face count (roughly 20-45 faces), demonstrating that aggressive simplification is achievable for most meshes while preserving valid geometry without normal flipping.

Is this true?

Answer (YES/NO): NO